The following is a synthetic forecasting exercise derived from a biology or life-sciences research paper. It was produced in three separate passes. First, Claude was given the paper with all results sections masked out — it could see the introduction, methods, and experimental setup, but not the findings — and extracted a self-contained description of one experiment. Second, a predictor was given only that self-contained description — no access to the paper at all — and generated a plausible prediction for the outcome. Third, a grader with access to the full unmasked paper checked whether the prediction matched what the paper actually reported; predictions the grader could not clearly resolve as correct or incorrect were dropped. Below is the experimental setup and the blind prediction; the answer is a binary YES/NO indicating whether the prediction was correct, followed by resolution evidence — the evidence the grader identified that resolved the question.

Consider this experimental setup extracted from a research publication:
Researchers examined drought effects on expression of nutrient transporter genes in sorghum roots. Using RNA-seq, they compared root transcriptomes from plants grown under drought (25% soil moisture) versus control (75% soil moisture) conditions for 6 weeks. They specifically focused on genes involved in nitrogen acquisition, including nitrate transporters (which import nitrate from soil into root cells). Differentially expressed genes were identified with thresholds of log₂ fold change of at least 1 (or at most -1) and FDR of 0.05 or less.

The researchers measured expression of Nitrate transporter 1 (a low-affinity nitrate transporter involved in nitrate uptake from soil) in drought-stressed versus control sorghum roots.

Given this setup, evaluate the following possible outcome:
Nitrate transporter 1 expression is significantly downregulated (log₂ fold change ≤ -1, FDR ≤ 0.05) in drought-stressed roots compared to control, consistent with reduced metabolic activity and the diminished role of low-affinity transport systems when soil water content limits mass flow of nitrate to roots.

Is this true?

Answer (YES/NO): NO